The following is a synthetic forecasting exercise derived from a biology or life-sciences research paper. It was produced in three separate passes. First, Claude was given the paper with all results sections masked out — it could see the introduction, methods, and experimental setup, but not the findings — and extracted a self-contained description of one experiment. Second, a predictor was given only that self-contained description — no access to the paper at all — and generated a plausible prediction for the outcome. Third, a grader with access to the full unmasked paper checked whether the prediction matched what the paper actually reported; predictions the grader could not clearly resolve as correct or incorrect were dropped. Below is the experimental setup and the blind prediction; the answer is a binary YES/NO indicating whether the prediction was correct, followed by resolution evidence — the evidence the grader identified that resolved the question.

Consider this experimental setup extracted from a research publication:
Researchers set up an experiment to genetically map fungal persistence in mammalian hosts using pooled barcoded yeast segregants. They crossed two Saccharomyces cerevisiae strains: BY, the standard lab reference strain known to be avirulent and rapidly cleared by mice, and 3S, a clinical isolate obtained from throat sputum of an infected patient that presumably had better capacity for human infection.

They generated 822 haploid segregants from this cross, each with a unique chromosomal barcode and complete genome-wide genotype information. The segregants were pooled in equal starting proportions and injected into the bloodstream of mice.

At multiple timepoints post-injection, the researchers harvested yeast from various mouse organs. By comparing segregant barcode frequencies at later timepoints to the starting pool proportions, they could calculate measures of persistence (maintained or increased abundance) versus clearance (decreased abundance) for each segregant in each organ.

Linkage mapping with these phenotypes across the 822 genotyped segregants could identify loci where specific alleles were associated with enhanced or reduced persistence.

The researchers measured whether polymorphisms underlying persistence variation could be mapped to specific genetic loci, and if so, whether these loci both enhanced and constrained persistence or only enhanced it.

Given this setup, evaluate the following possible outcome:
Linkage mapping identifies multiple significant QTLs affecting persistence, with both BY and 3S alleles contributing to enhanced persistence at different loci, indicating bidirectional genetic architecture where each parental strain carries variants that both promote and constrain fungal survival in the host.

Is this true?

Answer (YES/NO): YES